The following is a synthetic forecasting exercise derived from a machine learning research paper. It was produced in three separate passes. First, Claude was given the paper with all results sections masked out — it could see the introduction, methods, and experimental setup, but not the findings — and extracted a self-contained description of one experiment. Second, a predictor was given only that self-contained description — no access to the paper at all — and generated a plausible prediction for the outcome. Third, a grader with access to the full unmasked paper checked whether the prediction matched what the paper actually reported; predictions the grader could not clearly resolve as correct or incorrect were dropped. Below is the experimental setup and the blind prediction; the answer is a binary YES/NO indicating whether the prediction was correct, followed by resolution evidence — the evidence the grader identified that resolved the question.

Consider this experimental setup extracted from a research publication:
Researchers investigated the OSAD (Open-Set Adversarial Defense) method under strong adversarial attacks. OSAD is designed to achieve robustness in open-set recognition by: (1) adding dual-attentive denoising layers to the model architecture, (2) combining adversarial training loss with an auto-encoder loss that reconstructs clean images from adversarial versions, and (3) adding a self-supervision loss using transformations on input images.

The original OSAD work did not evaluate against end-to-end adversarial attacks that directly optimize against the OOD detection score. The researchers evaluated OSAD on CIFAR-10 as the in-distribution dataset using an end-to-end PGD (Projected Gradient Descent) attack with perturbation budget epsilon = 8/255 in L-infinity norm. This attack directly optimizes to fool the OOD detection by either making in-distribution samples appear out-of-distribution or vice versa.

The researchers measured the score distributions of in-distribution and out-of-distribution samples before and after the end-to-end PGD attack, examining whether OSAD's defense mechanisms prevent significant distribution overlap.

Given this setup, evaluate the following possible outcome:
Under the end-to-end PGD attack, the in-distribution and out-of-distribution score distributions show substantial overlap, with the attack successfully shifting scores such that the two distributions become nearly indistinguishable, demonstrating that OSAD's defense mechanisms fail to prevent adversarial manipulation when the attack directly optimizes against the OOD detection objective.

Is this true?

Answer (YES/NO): YES